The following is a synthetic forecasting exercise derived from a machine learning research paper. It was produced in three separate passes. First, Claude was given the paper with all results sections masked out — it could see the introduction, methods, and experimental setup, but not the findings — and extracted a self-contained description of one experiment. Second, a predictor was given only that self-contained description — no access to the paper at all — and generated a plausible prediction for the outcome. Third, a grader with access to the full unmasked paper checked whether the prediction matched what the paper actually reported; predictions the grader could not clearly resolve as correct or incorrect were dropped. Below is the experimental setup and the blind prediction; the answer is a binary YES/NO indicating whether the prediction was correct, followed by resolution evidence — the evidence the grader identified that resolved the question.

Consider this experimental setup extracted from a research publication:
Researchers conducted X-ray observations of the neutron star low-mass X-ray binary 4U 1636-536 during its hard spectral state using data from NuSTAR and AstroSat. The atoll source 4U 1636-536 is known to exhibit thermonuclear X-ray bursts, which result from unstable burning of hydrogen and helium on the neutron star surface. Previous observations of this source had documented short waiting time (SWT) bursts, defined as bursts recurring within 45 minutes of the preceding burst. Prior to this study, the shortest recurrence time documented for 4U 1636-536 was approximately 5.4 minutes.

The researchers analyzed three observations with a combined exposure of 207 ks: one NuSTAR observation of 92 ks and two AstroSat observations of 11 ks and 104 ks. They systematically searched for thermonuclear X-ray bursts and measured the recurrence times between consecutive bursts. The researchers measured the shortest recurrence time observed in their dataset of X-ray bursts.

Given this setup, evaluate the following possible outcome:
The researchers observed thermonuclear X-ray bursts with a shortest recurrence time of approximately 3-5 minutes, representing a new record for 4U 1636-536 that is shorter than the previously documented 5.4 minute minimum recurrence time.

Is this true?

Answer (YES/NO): YES